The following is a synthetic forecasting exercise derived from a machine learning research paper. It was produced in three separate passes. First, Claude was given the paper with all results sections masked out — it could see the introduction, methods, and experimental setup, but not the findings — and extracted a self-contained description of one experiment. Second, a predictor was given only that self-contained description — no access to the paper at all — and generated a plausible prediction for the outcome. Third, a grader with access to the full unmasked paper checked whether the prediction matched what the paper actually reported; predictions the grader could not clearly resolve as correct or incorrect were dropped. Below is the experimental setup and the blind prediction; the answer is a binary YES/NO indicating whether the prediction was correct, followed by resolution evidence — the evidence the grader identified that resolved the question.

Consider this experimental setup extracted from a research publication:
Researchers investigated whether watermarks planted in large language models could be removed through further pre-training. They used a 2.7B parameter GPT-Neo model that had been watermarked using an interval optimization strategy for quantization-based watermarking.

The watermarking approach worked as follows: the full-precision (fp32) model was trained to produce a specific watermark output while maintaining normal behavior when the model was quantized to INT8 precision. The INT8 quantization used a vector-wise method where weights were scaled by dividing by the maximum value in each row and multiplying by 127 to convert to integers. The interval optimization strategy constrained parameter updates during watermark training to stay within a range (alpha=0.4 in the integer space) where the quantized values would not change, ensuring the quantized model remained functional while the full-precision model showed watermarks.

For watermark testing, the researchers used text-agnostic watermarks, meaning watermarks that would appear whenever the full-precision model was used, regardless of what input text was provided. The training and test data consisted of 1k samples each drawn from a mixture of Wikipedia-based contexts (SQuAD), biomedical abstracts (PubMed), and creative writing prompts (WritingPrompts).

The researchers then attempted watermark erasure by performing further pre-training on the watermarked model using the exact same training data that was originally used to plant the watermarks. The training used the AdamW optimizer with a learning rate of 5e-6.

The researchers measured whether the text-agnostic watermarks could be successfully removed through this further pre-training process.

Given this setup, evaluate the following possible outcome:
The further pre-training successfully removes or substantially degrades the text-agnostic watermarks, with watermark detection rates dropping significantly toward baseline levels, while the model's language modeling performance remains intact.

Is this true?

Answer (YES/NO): NO